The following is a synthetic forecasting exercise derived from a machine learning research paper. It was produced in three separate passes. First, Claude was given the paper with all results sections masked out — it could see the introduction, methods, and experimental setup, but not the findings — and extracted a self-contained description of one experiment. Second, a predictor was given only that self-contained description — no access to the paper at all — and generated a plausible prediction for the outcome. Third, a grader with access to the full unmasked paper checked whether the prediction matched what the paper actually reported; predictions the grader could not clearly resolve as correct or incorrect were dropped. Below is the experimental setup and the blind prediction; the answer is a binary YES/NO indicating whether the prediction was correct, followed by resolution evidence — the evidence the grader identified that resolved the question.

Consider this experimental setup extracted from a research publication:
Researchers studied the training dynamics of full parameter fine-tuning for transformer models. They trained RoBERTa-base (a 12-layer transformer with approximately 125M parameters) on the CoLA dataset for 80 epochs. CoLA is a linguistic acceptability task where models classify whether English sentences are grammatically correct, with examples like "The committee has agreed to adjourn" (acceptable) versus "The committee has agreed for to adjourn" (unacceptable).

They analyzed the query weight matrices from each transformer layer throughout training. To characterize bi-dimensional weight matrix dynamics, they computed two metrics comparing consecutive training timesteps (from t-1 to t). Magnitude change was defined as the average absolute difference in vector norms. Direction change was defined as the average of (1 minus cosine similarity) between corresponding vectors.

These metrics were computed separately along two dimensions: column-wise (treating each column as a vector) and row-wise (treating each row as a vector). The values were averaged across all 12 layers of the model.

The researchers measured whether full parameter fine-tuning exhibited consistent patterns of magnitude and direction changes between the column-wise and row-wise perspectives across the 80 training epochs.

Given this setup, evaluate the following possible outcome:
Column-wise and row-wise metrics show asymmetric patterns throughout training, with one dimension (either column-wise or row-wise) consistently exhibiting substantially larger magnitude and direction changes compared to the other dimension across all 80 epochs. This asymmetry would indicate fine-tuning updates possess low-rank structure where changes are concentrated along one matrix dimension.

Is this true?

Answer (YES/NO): NO